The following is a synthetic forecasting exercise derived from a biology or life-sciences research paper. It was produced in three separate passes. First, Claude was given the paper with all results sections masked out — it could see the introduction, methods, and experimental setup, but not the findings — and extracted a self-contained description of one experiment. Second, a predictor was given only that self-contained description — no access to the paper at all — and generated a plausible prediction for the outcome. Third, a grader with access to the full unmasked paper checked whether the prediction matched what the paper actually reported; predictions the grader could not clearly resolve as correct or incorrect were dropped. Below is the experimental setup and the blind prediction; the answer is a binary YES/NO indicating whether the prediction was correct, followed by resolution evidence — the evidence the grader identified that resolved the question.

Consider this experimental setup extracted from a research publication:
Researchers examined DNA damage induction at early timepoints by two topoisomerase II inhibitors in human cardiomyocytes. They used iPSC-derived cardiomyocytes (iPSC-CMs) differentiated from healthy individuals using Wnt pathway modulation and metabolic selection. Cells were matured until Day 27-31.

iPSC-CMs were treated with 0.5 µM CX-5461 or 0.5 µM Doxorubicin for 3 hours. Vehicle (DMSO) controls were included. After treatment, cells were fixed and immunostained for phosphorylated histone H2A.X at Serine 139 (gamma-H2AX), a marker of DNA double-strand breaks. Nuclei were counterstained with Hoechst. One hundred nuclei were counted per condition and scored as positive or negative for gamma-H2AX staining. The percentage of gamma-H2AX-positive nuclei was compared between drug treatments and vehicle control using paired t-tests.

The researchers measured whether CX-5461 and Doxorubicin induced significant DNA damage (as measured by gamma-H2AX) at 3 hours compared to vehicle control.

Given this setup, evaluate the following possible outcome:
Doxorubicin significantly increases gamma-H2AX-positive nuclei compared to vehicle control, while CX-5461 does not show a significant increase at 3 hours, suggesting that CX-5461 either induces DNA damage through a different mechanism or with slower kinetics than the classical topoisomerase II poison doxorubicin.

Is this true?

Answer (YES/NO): YES